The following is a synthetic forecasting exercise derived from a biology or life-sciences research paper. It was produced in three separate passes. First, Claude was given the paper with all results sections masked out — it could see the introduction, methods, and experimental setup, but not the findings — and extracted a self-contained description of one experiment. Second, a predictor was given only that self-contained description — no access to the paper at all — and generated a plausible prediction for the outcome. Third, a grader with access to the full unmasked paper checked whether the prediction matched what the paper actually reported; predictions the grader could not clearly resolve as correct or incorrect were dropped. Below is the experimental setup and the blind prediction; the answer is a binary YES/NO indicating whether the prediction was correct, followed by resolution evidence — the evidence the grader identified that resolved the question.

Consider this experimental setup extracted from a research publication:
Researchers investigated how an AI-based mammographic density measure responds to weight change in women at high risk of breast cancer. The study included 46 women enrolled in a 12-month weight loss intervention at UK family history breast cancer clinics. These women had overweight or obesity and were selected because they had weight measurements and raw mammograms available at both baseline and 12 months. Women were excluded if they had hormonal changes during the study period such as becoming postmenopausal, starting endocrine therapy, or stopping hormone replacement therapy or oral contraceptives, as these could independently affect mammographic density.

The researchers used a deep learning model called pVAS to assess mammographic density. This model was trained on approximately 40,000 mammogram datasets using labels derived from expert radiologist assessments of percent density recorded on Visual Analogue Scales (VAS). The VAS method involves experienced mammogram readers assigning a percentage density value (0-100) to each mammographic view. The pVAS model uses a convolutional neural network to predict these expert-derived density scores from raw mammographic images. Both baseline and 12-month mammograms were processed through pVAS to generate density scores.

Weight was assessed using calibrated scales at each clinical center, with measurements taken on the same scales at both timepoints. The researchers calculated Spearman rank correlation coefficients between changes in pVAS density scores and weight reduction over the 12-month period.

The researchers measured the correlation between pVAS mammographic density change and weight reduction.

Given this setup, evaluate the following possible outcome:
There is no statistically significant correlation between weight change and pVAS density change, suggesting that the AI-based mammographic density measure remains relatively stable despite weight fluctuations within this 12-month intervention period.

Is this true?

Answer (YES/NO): YES